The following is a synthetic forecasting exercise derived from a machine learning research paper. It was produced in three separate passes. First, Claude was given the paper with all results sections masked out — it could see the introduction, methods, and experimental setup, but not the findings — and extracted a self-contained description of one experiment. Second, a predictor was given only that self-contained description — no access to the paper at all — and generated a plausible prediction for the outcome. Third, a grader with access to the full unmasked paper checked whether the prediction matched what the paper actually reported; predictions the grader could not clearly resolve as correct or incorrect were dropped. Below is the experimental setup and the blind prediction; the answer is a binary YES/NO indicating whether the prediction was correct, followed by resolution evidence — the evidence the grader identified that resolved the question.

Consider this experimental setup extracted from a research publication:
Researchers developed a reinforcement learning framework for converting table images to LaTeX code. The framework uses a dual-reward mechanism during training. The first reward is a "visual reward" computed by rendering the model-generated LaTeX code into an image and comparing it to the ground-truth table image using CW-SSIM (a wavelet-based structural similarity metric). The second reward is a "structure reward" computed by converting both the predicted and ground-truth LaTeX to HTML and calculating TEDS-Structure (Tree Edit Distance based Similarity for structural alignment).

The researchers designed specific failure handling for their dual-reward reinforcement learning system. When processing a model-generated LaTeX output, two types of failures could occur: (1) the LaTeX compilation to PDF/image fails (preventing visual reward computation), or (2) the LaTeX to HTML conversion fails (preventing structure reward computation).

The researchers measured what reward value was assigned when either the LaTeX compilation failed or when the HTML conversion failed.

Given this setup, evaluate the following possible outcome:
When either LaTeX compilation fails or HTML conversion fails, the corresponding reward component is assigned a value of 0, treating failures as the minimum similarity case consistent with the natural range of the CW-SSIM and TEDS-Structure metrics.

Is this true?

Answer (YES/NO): YES